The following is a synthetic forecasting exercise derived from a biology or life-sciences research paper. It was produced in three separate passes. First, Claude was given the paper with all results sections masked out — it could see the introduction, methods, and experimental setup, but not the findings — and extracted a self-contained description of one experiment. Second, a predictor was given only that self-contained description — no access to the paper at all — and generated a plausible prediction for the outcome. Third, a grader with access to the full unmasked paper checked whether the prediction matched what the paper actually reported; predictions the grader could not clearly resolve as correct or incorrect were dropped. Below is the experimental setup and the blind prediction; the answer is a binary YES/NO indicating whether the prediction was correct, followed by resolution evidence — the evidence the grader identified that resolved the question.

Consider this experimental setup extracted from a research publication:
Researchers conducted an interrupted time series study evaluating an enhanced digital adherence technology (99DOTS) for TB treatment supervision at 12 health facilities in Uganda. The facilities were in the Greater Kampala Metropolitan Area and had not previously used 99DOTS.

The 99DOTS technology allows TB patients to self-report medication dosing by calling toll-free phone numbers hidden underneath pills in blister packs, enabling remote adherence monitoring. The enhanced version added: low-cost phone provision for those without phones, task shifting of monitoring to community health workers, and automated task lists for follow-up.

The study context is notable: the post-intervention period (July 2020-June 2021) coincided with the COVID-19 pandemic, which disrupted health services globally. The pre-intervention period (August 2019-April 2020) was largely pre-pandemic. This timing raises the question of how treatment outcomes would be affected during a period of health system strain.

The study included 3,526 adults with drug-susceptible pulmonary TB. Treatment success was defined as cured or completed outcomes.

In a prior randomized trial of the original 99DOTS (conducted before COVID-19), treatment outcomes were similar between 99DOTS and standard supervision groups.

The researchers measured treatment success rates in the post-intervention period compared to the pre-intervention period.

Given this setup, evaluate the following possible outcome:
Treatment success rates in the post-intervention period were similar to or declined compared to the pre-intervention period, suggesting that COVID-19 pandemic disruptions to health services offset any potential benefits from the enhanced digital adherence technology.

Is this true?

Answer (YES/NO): NO